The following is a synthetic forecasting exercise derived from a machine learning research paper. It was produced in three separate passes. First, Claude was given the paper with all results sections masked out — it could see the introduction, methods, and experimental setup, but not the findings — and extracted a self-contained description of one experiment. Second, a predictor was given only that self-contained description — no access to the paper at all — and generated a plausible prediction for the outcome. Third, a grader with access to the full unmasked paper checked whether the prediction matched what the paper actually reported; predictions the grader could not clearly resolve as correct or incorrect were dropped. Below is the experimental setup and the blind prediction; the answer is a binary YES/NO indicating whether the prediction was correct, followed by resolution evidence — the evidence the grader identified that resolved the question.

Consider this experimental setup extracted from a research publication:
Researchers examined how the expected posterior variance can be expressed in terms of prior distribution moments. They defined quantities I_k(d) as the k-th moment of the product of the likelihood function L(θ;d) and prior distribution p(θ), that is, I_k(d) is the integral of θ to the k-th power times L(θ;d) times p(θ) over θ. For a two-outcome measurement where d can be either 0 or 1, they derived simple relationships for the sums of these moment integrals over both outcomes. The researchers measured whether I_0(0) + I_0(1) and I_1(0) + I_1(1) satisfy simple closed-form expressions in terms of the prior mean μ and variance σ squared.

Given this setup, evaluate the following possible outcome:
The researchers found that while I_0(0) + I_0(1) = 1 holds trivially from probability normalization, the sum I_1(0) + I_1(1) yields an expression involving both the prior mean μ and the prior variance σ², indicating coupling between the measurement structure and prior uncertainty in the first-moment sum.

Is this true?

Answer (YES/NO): NO